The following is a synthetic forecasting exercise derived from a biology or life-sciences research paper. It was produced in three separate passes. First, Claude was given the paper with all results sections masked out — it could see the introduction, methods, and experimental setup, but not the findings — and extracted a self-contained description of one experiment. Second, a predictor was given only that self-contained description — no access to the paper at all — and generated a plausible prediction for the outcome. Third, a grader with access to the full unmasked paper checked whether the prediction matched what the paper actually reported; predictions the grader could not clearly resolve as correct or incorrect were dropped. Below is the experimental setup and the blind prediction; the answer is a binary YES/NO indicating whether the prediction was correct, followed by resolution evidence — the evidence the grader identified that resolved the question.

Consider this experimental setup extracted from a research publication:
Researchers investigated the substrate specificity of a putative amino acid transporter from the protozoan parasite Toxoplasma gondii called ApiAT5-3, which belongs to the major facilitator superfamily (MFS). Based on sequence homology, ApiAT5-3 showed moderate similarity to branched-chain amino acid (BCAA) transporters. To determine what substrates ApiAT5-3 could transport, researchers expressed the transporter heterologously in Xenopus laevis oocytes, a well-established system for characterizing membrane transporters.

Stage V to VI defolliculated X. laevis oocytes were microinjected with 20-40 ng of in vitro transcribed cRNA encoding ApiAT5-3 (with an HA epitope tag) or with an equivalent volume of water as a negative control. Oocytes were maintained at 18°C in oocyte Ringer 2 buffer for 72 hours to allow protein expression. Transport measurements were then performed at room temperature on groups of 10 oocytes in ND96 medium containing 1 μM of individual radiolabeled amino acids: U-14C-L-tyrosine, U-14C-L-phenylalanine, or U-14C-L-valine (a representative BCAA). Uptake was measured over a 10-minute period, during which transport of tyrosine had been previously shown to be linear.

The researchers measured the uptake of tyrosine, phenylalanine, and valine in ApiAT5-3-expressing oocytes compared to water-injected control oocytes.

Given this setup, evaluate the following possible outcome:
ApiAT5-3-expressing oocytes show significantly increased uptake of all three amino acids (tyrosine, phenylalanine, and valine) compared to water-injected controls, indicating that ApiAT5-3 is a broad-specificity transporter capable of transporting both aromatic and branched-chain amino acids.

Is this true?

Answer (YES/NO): NO